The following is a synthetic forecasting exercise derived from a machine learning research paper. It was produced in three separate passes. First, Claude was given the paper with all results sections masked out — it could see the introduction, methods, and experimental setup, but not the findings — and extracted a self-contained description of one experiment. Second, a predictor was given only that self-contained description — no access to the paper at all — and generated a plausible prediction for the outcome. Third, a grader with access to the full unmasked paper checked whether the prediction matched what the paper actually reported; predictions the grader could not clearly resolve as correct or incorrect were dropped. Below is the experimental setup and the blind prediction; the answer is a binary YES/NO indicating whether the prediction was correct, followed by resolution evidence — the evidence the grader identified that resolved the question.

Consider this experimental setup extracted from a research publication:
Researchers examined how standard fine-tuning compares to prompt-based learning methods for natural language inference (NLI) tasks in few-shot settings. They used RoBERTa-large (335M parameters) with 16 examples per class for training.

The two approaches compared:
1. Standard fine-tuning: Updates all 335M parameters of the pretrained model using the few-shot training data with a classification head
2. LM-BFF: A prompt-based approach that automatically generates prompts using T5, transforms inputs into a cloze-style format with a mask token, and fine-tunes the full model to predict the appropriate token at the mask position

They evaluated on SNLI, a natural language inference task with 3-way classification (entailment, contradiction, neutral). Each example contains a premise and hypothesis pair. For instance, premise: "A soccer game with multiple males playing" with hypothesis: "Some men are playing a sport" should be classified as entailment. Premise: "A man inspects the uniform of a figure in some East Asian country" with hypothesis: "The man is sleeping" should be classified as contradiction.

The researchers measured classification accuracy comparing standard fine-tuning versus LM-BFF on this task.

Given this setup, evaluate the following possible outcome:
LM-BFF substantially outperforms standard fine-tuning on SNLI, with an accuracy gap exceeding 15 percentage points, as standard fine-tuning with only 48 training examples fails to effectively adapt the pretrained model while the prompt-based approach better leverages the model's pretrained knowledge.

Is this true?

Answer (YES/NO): YES